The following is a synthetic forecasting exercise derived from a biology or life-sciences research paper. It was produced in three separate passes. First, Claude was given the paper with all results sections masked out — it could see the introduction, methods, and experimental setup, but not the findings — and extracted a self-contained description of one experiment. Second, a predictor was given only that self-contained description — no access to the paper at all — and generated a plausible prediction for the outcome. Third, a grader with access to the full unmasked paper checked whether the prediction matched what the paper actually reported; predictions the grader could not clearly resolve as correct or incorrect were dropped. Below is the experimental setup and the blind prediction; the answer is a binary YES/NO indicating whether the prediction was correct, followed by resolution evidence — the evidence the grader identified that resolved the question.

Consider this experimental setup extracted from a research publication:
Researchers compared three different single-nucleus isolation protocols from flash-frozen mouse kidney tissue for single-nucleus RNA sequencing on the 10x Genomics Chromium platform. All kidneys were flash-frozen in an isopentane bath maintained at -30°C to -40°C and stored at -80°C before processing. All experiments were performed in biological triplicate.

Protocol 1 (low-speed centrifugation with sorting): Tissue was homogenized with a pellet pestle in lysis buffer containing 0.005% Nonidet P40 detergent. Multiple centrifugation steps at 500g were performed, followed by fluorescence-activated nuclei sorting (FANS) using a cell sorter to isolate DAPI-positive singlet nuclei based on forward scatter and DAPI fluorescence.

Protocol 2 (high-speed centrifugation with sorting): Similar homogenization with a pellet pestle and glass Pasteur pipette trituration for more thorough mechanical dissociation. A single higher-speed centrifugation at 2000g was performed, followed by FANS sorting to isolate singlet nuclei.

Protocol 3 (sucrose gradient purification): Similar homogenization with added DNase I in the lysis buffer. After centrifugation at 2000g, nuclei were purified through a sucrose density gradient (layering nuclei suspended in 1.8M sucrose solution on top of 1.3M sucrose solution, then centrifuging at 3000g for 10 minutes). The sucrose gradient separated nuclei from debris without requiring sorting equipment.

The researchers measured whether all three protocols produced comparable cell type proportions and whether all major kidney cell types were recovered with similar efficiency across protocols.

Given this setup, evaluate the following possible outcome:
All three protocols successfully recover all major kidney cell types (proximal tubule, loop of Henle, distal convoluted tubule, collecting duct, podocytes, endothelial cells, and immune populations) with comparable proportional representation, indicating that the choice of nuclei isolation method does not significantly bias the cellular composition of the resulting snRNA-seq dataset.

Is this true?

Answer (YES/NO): NO